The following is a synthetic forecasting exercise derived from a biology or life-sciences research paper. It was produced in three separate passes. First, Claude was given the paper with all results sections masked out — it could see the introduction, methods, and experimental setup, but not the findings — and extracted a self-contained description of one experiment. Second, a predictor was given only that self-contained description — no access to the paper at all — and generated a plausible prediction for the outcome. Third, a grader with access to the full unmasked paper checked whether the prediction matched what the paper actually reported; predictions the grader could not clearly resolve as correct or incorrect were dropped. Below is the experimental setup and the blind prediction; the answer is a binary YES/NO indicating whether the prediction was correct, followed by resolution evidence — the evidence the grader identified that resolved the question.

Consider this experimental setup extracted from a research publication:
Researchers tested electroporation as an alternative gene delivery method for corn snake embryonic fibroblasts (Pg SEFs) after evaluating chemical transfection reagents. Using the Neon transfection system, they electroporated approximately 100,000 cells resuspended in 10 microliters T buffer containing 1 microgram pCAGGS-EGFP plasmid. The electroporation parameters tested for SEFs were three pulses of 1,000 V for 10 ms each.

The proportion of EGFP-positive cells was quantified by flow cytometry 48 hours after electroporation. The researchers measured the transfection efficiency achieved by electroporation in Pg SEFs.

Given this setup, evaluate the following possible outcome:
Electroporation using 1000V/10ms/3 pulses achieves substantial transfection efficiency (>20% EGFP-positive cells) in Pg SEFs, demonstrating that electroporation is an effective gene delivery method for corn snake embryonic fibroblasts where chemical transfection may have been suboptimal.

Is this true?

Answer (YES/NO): YES